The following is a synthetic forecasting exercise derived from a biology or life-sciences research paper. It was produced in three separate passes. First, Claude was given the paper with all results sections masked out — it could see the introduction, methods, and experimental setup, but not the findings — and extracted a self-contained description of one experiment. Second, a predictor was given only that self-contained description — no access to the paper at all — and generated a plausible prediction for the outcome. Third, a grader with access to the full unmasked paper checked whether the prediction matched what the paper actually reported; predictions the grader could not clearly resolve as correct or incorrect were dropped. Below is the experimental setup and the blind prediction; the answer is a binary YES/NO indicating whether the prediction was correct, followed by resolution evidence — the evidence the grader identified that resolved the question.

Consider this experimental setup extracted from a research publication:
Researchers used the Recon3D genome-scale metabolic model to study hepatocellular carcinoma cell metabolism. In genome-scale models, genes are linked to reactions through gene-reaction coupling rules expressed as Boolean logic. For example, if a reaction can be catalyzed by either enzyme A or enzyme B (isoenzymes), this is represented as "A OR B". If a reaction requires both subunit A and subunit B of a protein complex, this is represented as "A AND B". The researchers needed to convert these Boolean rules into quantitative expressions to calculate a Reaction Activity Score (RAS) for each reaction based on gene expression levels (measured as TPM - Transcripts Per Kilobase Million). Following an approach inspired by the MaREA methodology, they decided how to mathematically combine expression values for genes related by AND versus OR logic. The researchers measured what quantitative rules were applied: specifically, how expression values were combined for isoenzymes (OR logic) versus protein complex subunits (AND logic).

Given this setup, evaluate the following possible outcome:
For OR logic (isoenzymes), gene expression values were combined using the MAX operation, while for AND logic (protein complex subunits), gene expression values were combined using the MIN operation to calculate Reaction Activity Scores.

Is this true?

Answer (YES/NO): NO